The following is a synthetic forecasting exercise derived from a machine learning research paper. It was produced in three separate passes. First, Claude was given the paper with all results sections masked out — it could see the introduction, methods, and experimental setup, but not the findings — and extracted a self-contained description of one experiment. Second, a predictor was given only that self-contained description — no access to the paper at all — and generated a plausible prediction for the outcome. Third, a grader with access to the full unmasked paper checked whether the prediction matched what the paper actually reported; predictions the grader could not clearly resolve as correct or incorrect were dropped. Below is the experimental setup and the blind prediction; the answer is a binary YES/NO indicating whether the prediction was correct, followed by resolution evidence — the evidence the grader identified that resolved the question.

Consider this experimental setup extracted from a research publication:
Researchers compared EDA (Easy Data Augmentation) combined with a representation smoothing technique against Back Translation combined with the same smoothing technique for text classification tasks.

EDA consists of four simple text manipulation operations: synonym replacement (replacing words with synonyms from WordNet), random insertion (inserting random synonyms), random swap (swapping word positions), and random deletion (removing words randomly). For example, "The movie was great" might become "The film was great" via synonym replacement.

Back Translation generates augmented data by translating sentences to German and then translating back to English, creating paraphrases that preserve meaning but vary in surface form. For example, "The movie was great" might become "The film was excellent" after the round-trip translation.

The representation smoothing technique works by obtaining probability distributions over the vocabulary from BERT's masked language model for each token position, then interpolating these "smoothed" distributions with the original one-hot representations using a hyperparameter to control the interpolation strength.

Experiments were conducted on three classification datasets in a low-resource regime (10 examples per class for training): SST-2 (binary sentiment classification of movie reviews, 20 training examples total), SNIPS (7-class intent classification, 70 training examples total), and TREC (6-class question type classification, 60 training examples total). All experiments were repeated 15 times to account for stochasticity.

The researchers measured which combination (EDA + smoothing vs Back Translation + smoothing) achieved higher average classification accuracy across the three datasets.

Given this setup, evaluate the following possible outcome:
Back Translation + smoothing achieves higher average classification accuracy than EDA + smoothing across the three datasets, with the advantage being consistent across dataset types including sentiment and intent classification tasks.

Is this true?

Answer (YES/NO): NO